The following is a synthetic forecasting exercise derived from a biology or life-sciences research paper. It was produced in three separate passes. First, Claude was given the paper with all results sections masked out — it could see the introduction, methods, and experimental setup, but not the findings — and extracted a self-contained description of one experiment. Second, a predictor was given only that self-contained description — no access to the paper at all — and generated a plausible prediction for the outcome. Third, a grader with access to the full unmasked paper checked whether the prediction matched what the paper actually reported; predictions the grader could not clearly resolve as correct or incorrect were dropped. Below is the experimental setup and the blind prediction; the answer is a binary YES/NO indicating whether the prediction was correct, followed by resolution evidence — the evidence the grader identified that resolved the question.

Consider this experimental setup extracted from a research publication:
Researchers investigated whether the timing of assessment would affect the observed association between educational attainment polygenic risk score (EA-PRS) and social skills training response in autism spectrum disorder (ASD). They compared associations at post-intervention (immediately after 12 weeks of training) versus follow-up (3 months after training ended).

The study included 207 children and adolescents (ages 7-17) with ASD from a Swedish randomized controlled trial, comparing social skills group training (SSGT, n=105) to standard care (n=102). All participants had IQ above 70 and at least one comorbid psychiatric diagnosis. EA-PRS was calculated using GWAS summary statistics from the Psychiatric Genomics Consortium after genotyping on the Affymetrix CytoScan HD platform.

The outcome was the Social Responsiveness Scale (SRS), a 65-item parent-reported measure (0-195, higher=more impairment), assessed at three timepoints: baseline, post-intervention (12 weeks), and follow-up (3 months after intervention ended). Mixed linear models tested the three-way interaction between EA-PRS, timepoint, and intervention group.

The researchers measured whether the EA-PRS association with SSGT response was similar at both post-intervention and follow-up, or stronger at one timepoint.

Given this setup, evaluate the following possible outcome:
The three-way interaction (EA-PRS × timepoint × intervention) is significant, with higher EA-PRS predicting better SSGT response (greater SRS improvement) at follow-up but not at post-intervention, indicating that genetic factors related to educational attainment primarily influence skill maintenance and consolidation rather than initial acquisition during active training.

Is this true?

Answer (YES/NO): NO